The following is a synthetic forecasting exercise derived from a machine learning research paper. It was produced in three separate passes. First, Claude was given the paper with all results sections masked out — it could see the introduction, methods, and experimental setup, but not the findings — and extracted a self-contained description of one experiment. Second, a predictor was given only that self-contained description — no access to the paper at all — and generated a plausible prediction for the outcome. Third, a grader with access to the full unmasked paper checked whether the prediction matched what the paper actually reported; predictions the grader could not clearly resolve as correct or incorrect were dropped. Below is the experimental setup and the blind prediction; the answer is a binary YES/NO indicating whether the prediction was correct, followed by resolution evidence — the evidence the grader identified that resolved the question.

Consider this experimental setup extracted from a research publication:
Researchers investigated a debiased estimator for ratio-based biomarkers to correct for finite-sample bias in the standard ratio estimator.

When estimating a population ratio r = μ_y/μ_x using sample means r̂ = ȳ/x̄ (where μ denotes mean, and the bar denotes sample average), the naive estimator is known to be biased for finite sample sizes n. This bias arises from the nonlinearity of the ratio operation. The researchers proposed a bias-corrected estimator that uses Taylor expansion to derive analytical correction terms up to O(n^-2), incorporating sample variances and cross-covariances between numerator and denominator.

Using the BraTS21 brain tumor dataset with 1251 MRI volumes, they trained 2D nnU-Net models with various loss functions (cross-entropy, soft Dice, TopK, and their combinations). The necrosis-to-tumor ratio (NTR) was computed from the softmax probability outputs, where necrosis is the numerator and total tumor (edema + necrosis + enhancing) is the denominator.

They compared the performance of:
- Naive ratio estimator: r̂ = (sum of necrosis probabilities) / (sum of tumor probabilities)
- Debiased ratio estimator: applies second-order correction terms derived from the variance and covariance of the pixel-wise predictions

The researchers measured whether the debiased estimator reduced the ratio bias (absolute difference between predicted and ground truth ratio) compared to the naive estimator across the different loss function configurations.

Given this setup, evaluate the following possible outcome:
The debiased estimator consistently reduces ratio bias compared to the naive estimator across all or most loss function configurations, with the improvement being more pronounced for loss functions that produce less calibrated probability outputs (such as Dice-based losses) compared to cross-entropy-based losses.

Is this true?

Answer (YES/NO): NO